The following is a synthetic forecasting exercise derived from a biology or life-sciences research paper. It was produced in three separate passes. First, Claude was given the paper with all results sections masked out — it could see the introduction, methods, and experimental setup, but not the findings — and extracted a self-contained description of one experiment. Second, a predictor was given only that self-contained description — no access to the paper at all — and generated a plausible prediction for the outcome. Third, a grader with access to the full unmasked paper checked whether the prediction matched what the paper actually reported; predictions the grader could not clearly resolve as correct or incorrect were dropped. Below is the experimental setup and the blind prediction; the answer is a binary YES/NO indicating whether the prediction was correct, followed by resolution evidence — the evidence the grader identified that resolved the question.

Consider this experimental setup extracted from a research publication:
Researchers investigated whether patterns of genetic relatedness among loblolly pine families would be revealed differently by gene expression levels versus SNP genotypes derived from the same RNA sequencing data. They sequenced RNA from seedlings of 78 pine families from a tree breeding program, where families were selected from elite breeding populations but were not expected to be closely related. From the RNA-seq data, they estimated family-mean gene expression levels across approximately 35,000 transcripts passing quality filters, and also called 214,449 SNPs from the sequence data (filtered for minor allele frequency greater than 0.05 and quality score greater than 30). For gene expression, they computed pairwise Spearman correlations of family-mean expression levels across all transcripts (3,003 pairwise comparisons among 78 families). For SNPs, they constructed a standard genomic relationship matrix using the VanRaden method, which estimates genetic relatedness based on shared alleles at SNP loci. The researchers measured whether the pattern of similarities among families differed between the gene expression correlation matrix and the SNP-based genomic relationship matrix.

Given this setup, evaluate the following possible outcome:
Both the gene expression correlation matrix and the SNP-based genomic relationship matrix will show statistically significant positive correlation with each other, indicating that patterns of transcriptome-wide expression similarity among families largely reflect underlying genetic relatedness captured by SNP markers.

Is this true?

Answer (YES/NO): NO